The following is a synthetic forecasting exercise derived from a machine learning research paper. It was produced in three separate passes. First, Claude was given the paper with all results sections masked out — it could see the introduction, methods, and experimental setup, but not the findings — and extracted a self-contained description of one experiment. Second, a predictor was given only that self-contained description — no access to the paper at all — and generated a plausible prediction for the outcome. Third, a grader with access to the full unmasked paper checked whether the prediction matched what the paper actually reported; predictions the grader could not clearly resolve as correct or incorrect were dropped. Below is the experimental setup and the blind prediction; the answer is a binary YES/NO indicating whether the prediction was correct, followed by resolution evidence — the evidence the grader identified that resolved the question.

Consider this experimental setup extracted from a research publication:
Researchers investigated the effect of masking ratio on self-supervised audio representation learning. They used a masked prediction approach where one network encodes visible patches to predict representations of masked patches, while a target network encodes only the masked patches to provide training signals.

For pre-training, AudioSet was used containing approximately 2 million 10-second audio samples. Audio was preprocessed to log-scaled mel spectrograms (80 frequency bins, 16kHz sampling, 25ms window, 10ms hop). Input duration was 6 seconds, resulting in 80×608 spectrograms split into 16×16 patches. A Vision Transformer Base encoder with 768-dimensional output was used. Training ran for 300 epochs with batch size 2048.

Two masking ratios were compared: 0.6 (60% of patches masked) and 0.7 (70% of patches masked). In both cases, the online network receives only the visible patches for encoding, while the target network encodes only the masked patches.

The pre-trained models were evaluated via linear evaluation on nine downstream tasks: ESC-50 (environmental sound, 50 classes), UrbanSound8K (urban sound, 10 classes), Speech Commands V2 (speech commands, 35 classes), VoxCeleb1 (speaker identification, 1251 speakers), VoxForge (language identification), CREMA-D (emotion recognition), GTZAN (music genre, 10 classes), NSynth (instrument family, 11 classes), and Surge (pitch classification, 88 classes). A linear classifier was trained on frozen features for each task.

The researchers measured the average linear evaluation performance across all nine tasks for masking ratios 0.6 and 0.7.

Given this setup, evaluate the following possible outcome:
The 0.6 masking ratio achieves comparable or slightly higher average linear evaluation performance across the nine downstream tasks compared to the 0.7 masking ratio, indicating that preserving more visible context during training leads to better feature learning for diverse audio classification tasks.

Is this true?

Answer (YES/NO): NO